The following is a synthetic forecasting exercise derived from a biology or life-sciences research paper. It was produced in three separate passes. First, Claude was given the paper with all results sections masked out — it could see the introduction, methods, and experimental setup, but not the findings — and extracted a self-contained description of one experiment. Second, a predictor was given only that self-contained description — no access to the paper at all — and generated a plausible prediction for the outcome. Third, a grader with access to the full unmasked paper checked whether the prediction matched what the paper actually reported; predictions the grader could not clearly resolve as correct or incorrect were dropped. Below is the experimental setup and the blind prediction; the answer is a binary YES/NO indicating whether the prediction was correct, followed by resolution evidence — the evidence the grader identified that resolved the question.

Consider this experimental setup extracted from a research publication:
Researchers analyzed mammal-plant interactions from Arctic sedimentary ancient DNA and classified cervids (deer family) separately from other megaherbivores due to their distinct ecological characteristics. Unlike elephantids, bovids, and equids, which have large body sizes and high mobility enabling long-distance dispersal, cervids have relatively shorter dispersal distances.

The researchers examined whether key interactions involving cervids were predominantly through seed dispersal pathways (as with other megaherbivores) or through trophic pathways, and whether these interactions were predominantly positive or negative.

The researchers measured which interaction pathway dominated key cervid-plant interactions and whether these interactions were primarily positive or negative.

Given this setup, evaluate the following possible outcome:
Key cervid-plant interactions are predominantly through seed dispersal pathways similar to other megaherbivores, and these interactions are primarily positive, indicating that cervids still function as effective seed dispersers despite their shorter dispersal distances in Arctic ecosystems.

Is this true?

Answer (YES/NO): NO